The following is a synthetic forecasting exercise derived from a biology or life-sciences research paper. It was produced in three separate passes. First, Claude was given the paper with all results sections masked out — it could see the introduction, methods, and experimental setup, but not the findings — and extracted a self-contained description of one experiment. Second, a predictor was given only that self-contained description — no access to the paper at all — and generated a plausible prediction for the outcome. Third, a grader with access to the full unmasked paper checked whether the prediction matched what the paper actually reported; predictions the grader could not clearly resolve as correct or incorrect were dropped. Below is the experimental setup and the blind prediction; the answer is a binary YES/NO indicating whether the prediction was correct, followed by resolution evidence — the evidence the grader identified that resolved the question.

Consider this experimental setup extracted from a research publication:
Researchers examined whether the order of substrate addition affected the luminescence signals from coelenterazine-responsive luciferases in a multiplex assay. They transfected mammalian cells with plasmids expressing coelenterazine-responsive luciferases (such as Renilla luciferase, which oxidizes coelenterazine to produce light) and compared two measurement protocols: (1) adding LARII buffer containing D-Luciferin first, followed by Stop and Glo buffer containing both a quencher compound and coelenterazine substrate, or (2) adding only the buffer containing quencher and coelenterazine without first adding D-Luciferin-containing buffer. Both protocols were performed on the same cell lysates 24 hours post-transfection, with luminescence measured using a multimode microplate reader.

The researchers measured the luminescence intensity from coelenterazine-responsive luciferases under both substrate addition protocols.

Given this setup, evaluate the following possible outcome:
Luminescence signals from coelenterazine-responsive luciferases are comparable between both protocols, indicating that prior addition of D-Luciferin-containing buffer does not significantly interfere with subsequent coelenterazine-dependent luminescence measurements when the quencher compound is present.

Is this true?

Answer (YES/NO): NO